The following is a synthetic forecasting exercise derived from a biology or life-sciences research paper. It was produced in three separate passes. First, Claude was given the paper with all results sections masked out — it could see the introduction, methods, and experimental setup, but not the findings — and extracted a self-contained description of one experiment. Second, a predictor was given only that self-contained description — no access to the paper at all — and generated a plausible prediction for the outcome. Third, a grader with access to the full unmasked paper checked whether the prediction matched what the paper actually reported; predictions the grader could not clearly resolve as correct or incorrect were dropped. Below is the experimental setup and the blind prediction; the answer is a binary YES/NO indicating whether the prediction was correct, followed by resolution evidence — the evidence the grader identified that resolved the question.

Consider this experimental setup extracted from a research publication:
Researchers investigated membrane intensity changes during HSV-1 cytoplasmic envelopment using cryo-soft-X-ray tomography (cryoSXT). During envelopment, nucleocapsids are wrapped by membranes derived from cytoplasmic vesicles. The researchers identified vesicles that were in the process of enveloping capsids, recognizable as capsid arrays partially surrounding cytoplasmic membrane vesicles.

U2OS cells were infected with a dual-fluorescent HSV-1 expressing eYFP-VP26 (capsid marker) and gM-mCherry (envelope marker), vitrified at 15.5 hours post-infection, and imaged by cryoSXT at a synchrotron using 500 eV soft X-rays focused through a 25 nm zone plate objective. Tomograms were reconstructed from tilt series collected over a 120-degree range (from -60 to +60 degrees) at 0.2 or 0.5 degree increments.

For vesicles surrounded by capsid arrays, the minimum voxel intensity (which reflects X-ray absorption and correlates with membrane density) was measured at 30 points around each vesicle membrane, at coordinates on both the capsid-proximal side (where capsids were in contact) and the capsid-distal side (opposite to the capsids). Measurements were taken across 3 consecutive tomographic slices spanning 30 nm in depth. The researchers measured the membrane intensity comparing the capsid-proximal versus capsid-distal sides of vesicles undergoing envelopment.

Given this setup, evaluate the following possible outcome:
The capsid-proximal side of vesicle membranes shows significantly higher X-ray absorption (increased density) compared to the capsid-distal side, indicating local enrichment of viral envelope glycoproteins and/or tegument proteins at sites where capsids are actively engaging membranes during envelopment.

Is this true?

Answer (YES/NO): YES